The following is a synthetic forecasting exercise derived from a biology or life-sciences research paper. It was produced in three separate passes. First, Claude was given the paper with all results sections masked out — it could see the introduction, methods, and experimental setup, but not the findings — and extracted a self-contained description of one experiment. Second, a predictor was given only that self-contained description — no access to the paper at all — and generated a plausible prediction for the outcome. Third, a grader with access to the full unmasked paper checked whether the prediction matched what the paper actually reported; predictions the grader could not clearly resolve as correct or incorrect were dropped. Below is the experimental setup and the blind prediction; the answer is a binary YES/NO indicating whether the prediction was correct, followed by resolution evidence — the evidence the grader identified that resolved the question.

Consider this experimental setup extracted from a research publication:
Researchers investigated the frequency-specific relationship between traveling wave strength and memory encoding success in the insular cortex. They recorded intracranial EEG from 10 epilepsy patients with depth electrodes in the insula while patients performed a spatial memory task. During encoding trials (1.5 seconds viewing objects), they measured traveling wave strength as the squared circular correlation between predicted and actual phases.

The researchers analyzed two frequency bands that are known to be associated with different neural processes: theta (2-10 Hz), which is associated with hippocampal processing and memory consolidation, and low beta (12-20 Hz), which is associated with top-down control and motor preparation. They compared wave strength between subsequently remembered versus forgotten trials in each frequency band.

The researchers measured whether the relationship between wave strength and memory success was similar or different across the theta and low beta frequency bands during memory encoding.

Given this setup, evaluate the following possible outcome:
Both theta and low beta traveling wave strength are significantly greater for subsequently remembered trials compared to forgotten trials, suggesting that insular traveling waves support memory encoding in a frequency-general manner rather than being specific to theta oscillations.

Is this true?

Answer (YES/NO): NO